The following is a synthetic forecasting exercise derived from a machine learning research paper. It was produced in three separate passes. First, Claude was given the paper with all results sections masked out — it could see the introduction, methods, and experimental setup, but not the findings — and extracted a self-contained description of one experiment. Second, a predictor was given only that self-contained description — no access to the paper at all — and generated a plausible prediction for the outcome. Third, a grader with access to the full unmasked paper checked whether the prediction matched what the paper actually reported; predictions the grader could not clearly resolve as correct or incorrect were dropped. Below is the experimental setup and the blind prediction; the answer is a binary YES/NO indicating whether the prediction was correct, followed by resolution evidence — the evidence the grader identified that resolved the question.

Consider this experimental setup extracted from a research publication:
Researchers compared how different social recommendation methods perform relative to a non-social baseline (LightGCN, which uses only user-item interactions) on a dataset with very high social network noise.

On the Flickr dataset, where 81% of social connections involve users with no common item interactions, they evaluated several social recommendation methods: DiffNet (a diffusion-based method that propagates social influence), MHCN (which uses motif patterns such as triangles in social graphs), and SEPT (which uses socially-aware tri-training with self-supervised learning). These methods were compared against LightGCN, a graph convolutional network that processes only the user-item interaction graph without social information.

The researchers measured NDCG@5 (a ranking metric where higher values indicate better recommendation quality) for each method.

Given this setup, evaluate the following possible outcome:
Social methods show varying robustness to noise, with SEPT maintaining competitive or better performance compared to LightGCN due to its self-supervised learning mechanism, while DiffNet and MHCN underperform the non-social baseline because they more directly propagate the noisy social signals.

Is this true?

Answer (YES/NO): NO